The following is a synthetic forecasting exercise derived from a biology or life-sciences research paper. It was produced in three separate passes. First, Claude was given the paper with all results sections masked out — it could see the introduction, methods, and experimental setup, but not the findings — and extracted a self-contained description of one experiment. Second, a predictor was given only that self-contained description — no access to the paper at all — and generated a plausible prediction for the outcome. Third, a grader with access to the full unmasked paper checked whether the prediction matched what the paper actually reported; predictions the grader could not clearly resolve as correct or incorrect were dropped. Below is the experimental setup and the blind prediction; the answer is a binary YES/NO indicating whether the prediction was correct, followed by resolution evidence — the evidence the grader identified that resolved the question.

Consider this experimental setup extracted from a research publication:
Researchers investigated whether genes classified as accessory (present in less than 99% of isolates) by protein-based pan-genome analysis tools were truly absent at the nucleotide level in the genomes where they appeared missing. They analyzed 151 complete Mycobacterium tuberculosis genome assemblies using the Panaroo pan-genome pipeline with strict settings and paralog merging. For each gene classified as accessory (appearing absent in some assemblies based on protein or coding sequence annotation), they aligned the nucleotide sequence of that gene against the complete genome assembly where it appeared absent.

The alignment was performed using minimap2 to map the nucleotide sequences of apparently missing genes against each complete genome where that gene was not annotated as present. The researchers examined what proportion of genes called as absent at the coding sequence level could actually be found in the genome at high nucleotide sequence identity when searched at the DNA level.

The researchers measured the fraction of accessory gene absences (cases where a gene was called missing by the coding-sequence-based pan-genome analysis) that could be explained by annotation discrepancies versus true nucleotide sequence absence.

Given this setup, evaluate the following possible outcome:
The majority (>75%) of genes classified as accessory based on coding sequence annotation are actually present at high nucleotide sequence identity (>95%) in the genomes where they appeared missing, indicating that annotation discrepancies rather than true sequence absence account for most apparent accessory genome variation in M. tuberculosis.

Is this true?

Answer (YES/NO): NO